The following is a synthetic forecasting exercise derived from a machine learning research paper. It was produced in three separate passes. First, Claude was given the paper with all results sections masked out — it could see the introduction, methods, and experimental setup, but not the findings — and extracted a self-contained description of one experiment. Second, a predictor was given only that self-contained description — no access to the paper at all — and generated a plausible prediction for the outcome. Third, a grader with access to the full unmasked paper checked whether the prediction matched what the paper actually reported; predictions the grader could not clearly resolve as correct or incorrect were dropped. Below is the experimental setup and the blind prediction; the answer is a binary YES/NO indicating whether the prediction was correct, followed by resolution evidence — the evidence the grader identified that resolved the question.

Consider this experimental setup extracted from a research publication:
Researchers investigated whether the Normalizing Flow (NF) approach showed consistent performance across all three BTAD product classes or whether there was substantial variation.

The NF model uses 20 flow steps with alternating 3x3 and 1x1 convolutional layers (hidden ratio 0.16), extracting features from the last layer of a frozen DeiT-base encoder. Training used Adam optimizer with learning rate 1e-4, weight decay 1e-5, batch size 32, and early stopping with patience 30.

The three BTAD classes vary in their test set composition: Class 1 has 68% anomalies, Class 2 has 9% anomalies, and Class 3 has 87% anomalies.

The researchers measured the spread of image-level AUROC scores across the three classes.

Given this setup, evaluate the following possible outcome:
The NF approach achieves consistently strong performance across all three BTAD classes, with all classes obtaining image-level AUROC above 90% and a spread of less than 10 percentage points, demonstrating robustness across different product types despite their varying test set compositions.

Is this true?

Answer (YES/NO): NO